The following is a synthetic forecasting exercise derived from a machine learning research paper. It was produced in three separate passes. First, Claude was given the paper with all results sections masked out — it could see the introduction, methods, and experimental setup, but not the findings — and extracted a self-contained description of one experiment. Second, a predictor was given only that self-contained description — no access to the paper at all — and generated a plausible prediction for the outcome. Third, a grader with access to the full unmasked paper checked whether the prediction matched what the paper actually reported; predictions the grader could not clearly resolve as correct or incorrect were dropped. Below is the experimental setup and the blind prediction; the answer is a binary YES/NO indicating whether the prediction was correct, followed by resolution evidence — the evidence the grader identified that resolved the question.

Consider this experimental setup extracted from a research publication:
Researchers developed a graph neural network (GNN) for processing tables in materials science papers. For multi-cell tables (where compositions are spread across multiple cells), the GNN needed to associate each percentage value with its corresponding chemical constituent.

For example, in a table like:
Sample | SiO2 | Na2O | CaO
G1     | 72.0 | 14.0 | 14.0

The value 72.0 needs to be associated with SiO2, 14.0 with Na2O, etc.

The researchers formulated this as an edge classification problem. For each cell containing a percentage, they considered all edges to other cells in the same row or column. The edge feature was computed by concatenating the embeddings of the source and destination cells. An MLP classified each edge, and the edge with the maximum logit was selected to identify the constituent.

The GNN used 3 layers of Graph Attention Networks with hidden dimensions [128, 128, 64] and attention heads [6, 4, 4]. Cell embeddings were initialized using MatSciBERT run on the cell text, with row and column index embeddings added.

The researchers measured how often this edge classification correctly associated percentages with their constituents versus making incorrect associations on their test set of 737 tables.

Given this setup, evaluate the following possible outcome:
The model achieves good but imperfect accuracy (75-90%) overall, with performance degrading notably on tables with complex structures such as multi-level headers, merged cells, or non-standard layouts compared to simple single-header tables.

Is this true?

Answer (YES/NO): NO